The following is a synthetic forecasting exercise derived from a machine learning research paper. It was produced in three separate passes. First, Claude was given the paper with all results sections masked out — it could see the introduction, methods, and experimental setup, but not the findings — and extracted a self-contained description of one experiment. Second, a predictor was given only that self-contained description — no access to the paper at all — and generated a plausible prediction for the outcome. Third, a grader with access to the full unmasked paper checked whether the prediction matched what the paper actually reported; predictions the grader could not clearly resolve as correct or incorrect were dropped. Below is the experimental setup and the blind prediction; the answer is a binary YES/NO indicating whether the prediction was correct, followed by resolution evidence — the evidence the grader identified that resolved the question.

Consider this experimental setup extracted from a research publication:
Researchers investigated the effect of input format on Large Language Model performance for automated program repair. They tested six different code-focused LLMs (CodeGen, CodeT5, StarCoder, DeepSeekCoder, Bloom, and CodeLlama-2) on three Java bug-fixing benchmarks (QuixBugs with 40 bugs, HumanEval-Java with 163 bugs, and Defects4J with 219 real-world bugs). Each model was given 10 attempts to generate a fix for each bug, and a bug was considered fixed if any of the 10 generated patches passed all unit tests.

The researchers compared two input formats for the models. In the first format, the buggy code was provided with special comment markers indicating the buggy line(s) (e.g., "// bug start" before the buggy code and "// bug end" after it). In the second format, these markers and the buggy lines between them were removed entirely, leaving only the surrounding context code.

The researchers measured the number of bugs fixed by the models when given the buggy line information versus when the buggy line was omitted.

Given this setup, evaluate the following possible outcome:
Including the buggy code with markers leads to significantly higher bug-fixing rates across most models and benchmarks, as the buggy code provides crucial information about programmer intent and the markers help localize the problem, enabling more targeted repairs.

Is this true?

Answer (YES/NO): NO